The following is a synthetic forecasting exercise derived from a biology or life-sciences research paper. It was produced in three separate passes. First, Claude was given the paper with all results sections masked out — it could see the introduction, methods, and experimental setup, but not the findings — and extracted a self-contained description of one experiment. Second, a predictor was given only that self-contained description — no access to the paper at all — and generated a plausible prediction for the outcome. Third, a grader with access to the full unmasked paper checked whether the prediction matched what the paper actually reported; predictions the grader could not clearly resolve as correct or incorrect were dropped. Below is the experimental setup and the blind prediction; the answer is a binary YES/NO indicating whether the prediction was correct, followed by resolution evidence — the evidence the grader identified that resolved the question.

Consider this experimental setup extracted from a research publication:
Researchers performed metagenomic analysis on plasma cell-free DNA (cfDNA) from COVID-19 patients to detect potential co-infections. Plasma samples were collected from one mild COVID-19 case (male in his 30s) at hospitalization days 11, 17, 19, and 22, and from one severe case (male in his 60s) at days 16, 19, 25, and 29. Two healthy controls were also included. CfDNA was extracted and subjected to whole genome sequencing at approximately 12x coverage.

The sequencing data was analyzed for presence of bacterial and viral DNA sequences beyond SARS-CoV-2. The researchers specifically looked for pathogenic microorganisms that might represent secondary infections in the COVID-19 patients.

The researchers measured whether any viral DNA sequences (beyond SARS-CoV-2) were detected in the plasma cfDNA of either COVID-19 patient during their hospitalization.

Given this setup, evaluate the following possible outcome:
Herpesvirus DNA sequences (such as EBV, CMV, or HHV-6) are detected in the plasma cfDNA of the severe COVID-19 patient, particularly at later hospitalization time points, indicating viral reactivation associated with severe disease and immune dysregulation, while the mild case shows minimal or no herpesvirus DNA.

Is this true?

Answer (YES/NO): YES